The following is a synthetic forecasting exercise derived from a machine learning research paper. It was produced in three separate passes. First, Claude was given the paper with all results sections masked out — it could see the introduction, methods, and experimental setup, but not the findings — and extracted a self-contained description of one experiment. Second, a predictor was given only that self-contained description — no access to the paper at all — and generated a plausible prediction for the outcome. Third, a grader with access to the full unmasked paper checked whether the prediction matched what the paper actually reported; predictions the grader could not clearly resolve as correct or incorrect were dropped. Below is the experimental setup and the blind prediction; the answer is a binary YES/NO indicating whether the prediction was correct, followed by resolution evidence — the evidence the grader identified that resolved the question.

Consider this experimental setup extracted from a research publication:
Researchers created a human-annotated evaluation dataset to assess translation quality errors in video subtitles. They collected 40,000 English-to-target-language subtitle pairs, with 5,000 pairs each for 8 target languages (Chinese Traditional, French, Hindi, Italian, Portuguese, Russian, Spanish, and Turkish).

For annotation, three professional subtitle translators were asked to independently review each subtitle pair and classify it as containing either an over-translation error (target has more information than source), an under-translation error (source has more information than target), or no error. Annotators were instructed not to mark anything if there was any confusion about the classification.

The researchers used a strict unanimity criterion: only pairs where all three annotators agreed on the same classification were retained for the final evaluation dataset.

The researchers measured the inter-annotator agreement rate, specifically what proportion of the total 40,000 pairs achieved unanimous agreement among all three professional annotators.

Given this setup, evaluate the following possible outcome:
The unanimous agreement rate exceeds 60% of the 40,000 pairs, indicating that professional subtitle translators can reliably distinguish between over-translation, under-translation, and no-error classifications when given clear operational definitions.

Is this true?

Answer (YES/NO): YES